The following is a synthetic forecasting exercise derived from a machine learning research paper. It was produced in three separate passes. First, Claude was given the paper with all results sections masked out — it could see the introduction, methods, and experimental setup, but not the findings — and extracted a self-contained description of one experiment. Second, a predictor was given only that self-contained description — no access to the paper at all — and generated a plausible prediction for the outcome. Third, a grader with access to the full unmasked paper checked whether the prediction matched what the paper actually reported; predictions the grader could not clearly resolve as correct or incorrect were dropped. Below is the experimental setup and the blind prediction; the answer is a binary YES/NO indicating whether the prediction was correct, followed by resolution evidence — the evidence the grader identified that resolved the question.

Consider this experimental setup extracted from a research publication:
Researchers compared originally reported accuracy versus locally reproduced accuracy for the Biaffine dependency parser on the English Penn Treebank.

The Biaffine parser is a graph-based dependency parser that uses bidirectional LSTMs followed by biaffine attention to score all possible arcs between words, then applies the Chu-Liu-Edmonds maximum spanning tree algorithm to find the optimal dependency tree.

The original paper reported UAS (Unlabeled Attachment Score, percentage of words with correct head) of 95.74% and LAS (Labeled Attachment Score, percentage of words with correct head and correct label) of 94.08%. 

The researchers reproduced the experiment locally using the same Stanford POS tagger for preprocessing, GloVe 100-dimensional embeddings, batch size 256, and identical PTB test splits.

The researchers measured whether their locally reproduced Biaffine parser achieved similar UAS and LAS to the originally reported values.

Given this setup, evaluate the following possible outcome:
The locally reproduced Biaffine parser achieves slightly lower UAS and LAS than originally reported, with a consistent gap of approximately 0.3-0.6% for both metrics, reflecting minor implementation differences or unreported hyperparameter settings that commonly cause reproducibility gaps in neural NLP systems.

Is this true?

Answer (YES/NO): NO